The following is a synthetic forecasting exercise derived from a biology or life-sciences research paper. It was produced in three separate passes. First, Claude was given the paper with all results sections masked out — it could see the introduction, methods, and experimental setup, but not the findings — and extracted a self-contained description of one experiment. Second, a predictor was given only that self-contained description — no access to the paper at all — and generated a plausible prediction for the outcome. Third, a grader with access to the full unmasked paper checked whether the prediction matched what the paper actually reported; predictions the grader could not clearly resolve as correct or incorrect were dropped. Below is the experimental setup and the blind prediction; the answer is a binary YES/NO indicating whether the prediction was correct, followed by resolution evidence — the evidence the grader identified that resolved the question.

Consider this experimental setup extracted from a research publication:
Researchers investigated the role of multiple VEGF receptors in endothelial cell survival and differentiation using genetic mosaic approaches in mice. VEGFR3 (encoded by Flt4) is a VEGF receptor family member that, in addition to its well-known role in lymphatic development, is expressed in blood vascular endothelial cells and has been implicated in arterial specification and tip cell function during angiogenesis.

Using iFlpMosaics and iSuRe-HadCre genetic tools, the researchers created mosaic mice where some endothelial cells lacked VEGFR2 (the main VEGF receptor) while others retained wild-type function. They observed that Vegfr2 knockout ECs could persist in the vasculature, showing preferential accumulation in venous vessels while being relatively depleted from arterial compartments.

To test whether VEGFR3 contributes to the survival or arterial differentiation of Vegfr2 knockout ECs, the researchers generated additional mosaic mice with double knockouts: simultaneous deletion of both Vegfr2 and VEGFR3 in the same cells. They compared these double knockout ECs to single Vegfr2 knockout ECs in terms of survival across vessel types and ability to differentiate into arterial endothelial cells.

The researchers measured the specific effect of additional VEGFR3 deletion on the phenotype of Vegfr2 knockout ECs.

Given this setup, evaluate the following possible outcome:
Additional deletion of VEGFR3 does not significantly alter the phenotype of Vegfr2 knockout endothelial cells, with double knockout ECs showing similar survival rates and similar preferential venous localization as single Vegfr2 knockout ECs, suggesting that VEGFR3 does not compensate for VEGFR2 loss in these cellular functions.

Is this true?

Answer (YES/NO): NO